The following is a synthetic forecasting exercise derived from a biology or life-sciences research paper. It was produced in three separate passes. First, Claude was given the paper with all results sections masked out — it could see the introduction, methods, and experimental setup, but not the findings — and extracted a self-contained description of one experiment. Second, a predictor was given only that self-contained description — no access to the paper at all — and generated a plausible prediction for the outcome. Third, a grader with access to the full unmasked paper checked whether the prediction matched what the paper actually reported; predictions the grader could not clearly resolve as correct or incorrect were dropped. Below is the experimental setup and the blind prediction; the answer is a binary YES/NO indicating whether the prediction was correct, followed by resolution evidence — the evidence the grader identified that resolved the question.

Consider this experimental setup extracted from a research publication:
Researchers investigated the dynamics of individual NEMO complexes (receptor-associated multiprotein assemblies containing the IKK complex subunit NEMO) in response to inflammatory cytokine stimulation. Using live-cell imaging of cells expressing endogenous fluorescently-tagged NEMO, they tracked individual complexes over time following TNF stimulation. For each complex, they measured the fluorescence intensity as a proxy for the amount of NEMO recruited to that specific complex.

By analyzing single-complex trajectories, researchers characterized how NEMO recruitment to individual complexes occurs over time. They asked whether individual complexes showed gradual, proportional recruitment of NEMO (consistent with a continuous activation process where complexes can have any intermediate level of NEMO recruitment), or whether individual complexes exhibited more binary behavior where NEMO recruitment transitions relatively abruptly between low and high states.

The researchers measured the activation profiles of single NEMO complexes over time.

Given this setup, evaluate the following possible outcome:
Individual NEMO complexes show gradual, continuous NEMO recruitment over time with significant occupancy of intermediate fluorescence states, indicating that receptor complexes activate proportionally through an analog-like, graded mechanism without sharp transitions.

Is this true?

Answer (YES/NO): NO